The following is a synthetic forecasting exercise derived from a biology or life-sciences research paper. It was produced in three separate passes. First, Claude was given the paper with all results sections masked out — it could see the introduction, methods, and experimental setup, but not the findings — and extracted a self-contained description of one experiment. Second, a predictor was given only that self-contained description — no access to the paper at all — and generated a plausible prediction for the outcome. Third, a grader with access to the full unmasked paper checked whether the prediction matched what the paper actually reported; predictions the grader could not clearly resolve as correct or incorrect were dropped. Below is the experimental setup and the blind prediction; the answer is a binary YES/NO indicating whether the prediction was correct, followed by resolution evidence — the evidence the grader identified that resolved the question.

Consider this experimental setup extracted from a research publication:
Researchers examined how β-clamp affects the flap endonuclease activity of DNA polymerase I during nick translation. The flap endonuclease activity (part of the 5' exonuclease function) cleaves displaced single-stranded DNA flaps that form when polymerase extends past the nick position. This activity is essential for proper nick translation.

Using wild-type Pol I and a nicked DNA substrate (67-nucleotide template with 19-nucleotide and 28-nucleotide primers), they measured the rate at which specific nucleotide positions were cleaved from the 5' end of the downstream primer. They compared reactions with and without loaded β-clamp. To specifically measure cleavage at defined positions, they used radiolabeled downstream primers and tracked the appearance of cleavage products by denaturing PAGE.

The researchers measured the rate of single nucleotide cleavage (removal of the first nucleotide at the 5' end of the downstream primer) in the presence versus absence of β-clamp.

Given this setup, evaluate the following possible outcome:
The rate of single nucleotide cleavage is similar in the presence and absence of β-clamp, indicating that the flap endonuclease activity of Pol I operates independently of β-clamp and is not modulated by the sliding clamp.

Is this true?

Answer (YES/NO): NO